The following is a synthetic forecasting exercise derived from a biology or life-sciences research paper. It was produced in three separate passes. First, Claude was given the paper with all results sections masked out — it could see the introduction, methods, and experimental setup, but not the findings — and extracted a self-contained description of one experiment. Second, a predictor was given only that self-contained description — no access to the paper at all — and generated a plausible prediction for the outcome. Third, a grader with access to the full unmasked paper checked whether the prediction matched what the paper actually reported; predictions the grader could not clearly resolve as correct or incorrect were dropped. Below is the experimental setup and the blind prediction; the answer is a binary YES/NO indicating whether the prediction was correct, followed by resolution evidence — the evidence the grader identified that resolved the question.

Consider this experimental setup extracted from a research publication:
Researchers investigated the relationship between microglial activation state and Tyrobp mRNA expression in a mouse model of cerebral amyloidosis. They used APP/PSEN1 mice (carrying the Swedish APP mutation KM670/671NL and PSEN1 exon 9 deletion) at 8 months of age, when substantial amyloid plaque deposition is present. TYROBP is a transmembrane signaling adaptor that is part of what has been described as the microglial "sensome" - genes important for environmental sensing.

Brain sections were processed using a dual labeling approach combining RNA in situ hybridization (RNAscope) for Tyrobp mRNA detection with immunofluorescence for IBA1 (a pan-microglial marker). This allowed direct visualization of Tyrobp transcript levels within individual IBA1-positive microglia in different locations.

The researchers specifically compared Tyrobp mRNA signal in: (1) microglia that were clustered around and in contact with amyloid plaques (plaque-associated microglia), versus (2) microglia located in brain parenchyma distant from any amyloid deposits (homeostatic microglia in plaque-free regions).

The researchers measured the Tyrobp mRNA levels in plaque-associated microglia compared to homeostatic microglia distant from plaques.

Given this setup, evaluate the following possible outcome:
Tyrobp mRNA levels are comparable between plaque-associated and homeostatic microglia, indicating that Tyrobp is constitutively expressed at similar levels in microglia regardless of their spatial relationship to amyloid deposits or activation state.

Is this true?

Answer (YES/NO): NO